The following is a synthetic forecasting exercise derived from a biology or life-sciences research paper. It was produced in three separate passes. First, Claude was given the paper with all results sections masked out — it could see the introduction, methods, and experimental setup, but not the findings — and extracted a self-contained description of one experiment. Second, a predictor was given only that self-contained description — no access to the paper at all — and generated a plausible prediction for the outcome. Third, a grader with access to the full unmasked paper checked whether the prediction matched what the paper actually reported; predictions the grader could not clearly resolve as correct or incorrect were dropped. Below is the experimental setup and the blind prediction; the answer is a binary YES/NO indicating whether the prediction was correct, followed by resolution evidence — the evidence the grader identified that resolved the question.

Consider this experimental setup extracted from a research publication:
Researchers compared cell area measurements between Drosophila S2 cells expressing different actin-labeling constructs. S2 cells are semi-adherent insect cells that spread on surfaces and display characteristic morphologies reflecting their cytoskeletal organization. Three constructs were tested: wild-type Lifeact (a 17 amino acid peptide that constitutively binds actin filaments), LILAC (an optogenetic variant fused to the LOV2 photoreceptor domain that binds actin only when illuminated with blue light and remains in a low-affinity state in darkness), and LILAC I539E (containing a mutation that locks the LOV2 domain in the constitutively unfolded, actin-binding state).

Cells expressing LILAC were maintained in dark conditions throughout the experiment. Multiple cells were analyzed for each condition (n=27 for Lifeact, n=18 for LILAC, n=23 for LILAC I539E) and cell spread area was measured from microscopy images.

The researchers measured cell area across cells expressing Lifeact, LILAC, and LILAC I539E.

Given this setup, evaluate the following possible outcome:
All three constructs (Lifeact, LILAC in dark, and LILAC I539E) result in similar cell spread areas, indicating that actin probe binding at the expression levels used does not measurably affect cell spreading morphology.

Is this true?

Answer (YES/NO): NO